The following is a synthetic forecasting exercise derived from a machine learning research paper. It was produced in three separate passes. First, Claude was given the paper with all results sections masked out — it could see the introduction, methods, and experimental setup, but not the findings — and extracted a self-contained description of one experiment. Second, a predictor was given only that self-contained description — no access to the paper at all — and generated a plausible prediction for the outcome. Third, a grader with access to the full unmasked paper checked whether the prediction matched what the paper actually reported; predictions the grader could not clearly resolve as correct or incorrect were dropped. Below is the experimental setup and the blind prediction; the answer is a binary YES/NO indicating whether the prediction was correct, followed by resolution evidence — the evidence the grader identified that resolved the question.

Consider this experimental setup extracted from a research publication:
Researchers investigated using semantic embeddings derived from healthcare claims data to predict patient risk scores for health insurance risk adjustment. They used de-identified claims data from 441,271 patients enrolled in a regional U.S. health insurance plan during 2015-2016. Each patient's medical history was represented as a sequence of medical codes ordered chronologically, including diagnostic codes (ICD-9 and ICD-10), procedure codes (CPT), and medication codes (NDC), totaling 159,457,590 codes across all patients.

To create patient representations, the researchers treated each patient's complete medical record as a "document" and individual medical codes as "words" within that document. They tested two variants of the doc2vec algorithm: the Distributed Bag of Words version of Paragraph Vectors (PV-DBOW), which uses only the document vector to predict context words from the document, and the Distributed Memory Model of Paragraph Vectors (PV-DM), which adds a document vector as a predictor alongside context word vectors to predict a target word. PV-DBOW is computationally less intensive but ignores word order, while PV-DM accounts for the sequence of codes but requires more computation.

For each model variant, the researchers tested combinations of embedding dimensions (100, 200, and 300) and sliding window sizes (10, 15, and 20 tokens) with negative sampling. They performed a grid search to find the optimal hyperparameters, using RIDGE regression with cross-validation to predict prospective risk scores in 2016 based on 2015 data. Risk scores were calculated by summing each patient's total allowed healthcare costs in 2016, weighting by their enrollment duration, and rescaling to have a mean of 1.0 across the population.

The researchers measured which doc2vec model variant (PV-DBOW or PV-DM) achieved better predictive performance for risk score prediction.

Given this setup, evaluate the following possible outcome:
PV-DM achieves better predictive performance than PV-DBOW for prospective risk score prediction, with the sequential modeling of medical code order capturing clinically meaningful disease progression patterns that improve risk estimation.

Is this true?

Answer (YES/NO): NO